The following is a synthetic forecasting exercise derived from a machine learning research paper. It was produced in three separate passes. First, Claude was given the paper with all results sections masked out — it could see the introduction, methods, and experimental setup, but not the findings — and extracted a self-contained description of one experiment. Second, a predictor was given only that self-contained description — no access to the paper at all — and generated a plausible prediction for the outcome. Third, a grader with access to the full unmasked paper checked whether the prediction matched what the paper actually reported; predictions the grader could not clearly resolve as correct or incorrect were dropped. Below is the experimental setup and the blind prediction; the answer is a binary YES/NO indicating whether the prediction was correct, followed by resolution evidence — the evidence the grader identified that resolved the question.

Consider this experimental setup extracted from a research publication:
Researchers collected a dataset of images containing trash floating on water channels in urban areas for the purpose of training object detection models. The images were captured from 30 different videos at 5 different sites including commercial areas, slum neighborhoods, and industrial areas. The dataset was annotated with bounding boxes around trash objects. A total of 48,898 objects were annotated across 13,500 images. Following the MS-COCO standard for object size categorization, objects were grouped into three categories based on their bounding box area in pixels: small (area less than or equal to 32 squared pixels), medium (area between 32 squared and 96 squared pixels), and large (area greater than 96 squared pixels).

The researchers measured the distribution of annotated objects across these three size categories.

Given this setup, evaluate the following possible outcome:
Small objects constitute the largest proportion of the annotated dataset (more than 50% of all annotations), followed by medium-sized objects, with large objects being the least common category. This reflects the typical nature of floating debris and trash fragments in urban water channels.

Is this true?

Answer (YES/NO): NO